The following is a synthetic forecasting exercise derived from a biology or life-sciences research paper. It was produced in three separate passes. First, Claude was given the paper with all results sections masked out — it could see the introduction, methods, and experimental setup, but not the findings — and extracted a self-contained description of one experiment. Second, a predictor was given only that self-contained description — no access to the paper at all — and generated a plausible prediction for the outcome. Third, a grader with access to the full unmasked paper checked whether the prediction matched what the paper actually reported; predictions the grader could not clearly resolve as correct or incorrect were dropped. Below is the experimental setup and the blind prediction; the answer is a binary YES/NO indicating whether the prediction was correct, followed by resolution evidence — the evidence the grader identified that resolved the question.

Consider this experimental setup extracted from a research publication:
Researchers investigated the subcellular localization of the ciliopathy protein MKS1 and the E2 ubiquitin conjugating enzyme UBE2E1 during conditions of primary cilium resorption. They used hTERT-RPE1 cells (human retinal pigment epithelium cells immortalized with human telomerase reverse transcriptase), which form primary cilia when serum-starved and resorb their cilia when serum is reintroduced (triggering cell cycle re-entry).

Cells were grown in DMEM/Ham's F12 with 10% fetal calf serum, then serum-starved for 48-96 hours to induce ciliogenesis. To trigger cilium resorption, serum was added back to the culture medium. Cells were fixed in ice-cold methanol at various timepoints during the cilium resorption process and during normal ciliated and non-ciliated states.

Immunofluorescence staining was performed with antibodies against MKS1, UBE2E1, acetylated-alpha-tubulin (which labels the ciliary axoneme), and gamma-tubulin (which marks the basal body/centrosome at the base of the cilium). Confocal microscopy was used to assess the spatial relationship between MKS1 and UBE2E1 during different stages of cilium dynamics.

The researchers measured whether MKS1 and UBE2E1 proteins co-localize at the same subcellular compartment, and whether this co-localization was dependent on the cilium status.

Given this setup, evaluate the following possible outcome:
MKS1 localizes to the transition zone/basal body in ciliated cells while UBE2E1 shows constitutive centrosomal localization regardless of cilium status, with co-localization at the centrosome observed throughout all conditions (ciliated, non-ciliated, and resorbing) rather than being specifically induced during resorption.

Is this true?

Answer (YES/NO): NO